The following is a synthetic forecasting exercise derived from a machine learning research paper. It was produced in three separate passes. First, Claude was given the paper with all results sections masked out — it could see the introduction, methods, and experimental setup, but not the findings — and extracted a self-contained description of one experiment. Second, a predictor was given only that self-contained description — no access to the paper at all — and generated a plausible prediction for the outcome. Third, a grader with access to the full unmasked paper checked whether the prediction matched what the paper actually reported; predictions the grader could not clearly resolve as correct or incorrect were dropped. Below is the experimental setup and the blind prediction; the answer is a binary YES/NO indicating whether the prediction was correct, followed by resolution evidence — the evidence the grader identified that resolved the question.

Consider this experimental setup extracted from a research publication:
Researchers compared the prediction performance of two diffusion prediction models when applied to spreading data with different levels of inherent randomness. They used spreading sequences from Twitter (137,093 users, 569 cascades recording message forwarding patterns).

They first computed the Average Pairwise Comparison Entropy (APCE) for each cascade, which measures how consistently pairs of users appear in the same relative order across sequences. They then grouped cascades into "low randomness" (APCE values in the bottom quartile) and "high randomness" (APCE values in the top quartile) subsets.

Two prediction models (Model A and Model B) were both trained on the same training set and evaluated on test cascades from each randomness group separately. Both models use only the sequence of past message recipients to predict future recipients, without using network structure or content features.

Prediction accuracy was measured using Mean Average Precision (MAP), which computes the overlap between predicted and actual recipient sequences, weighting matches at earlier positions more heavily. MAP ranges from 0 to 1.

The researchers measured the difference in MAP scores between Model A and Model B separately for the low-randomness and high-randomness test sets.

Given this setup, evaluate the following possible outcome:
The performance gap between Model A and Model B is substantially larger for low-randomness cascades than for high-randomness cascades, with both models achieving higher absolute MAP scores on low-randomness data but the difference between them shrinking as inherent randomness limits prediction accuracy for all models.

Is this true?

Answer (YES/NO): NO